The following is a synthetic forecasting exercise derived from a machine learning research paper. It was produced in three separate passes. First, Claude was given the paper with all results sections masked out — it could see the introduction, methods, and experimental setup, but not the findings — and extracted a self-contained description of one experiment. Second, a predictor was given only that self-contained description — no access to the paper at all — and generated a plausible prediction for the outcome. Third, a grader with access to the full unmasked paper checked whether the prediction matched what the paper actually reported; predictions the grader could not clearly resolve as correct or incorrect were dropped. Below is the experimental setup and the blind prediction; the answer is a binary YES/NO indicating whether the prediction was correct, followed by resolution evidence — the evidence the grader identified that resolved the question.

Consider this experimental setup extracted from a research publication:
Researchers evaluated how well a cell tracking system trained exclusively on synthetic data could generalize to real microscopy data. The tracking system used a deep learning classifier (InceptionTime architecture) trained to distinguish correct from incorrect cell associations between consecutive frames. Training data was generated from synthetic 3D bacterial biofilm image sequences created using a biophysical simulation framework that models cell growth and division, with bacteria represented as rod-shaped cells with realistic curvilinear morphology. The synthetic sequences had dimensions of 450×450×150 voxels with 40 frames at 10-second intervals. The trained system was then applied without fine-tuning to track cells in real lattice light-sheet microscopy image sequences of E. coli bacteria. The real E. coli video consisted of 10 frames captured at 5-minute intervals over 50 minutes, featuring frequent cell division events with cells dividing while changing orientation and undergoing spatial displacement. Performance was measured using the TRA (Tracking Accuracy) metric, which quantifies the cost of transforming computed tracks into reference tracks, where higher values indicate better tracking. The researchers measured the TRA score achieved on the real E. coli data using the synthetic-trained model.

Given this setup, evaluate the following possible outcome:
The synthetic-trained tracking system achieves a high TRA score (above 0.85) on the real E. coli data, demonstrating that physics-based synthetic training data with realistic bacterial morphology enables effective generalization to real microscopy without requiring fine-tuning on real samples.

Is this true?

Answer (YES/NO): YES